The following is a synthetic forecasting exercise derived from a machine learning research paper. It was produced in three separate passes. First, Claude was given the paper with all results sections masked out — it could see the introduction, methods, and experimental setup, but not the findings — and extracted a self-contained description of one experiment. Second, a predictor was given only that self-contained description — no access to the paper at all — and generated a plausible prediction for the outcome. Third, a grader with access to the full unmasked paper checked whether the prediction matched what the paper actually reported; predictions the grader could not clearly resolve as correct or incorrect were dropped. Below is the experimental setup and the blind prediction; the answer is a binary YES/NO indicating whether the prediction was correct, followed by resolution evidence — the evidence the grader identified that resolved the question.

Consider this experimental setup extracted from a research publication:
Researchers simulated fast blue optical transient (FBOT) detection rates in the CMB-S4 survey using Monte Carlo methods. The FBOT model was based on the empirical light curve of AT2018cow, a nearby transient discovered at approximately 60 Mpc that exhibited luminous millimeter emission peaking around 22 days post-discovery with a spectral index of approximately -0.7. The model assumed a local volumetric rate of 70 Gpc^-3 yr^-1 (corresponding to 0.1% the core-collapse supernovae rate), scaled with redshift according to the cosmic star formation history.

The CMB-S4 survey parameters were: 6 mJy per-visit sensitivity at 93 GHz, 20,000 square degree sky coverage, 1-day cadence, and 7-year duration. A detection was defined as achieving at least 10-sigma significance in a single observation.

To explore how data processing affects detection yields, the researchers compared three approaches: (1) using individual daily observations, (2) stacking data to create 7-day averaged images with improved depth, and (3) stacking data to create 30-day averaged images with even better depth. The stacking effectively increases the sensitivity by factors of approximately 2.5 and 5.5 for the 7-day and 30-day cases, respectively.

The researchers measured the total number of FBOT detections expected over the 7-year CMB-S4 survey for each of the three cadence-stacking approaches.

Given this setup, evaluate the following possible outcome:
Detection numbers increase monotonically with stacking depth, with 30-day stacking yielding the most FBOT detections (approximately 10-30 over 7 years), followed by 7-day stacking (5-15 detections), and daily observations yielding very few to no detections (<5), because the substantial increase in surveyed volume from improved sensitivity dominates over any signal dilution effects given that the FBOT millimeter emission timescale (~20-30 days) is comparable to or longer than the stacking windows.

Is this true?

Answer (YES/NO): NO